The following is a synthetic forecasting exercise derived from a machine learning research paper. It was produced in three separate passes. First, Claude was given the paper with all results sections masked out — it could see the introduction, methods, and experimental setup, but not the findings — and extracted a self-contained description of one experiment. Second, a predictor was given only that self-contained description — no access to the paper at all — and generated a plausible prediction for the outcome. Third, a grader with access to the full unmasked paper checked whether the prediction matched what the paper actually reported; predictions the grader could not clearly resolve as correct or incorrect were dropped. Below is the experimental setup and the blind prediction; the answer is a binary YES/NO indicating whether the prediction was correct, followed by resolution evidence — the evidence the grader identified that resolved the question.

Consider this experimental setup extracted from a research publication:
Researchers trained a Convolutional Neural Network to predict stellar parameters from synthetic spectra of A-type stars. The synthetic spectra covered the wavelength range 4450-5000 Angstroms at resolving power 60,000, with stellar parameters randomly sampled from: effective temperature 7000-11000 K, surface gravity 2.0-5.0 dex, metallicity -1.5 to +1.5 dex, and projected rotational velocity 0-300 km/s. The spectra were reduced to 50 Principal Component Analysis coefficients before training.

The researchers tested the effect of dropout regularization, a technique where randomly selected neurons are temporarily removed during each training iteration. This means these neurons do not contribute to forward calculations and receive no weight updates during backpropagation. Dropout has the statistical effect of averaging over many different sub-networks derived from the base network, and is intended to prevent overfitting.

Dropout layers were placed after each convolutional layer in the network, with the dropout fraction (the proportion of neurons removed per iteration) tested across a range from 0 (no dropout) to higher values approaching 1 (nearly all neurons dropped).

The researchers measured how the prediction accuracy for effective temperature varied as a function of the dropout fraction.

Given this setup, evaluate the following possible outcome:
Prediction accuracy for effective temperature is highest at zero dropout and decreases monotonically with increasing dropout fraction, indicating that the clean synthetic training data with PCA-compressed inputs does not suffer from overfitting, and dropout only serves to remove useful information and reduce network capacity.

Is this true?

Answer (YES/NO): NO